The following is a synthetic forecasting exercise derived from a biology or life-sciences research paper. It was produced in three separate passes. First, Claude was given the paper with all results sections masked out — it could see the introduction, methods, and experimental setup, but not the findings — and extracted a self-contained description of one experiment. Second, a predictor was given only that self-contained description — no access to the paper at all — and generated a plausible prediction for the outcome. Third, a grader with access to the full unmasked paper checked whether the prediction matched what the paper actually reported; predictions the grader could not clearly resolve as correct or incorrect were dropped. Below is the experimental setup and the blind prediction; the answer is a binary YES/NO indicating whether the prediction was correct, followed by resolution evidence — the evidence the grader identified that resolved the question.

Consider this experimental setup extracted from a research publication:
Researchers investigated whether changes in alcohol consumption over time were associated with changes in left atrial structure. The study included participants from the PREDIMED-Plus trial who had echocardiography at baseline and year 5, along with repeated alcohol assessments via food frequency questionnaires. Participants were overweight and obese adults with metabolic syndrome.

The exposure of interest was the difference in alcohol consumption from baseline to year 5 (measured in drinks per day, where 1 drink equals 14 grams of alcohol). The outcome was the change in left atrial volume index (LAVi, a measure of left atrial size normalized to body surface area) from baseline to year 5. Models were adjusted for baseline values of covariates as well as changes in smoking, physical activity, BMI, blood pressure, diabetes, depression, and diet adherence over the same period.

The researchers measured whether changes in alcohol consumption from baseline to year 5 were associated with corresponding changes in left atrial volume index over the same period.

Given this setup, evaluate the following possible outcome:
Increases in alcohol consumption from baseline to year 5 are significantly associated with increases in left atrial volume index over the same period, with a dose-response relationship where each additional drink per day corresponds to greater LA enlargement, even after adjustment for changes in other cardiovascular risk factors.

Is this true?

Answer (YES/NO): NO